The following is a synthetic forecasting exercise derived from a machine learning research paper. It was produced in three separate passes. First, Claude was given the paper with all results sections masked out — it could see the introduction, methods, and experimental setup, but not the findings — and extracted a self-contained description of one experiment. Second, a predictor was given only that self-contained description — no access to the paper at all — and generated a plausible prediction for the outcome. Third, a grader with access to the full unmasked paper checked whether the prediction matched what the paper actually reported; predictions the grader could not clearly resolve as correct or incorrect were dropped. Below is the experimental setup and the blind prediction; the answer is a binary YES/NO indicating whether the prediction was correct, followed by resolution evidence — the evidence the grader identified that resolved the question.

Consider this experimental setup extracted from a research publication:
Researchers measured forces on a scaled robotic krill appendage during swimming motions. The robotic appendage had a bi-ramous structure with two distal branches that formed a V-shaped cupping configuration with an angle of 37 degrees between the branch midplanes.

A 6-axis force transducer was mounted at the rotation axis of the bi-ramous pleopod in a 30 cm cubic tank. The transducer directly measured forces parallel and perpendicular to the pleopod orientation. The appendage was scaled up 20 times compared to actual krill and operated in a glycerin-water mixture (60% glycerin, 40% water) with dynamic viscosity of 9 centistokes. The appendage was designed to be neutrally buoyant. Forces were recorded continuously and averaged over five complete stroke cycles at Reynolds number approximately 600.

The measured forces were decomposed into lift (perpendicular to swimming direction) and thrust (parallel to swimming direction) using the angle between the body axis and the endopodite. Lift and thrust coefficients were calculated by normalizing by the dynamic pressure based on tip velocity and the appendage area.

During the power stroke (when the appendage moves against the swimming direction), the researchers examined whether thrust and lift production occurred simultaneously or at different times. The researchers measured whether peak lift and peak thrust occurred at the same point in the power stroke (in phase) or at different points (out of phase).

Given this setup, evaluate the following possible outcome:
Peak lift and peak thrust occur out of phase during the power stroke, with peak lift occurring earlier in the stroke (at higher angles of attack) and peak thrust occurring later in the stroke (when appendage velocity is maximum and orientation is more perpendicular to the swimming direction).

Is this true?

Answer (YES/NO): YES